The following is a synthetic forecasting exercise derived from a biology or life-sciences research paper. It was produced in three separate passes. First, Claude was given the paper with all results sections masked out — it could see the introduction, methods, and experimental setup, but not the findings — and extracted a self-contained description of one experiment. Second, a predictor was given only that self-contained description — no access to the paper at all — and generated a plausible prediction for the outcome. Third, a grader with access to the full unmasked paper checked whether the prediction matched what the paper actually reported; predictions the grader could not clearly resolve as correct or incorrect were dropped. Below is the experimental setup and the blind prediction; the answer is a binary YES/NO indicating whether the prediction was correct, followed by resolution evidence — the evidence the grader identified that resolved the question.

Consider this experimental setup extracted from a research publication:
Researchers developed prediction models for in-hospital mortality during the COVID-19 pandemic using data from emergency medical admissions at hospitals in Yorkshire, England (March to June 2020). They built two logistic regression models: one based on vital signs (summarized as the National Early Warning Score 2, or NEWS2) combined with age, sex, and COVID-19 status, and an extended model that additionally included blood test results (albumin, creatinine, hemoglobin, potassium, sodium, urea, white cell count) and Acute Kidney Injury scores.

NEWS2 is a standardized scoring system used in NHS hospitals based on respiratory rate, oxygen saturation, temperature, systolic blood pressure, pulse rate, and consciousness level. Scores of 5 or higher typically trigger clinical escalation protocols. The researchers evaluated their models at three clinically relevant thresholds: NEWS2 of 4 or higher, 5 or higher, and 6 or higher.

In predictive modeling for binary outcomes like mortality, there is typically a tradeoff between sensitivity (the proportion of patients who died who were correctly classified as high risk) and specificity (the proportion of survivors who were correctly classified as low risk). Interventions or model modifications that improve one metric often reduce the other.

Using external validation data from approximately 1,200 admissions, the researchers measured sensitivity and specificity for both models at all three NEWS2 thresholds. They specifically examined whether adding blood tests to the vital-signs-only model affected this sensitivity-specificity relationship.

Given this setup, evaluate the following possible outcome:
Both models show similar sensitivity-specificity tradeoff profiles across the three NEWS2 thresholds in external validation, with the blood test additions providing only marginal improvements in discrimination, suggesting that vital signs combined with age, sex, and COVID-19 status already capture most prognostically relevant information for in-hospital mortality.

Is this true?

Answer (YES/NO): NO